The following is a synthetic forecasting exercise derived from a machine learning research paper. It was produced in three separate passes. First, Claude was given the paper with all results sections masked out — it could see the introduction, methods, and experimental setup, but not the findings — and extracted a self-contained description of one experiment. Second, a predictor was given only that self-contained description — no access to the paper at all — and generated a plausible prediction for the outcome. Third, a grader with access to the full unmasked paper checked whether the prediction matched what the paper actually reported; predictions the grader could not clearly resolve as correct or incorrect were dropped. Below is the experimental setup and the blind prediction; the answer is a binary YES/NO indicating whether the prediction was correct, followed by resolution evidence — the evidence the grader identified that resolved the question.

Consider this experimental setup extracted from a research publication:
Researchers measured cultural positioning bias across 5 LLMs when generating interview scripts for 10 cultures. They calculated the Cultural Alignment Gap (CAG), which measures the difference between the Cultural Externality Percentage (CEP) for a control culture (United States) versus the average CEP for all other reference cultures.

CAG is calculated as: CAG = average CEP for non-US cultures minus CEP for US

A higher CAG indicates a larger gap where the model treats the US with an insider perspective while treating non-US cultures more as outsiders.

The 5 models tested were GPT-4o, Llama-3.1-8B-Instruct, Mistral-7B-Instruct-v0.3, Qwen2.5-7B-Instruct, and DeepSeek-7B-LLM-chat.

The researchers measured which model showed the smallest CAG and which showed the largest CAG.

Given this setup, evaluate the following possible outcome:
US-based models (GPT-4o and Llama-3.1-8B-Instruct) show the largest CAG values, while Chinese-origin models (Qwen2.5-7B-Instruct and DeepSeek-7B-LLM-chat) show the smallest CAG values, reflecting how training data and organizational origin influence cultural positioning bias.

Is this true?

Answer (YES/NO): NO